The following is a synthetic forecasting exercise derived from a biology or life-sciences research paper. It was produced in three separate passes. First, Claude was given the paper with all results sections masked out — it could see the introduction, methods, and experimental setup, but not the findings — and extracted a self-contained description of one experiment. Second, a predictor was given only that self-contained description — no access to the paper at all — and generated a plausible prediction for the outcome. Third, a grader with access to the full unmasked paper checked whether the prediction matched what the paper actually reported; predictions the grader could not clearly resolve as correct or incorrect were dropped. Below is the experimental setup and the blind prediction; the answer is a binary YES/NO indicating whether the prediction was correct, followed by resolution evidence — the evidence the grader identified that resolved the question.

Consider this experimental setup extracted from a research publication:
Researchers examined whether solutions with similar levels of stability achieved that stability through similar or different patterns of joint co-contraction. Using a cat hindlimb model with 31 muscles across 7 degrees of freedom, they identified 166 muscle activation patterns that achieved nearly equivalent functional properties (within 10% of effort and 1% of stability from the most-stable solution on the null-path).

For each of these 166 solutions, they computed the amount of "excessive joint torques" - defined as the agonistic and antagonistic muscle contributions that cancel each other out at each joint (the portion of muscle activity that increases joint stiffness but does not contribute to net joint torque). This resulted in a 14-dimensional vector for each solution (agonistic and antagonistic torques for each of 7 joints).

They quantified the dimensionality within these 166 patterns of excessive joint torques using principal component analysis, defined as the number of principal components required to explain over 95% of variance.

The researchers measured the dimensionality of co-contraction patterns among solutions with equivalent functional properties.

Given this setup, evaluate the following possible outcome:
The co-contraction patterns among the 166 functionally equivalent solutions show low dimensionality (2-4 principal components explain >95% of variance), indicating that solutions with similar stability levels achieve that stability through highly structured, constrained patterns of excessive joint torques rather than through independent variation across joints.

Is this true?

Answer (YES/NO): YES